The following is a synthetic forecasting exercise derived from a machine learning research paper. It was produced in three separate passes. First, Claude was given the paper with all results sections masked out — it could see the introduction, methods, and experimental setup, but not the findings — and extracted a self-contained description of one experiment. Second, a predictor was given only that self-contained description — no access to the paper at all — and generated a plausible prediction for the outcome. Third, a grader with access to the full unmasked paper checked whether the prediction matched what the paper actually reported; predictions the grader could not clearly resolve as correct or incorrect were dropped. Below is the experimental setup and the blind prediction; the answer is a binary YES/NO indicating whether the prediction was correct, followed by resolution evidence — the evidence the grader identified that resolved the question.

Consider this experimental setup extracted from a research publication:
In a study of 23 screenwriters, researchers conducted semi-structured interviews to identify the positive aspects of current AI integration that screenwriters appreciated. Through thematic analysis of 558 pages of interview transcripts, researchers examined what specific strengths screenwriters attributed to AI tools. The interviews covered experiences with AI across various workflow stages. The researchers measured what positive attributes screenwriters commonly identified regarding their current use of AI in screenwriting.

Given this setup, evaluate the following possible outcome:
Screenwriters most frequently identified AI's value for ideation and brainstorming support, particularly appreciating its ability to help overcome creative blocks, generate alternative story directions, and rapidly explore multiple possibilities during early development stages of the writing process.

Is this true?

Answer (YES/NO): YES